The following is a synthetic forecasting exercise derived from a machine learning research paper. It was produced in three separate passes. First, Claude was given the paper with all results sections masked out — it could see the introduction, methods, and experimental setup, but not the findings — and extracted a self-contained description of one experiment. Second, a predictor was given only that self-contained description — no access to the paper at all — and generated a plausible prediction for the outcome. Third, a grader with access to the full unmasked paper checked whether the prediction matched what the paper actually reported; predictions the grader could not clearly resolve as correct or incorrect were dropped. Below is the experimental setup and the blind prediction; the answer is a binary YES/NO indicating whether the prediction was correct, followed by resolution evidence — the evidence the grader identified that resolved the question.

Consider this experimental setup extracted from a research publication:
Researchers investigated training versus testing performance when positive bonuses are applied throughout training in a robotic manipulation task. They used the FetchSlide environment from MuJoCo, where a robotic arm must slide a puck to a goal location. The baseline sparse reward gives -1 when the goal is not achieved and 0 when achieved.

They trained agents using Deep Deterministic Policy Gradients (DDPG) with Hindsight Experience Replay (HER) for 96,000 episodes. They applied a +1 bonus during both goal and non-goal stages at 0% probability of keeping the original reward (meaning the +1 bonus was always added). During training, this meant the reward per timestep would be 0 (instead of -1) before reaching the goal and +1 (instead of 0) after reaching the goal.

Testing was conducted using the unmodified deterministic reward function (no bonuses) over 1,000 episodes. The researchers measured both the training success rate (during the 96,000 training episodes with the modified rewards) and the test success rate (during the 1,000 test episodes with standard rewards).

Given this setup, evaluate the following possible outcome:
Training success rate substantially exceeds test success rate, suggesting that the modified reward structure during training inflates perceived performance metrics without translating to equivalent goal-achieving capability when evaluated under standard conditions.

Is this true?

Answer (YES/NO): NO